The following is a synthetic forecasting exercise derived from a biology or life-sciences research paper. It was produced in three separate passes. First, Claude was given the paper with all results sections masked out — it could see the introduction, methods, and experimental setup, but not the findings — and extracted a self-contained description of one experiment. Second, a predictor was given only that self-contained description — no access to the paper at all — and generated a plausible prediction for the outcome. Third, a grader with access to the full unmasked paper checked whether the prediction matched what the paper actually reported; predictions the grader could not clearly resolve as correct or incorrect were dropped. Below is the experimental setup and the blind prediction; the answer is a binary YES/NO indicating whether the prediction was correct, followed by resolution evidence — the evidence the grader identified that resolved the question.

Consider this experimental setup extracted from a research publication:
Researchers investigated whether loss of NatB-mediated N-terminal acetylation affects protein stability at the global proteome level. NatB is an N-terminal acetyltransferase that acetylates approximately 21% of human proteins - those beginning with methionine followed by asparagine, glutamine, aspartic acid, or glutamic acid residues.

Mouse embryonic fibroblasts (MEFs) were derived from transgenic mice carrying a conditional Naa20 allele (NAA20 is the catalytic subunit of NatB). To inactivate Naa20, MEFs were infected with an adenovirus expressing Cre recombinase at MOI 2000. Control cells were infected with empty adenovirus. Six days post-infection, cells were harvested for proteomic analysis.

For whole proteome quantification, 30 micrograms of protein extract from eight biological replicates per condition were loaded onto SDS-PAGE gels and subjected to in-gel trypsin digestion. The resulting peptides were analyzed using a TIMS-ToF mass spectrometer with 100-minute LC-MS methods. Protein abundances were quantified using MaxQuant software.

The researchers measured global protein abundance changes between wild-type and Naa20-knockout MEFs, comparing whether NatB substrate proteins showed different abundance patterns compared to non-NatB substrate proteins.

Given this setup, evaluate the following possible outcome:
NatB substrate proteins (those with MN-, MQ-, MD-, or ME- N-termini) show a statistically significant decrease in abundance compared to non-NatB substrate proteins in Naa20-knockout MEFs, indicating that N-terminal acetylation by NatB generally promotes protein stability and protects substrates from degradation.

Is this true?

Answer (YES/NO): NO